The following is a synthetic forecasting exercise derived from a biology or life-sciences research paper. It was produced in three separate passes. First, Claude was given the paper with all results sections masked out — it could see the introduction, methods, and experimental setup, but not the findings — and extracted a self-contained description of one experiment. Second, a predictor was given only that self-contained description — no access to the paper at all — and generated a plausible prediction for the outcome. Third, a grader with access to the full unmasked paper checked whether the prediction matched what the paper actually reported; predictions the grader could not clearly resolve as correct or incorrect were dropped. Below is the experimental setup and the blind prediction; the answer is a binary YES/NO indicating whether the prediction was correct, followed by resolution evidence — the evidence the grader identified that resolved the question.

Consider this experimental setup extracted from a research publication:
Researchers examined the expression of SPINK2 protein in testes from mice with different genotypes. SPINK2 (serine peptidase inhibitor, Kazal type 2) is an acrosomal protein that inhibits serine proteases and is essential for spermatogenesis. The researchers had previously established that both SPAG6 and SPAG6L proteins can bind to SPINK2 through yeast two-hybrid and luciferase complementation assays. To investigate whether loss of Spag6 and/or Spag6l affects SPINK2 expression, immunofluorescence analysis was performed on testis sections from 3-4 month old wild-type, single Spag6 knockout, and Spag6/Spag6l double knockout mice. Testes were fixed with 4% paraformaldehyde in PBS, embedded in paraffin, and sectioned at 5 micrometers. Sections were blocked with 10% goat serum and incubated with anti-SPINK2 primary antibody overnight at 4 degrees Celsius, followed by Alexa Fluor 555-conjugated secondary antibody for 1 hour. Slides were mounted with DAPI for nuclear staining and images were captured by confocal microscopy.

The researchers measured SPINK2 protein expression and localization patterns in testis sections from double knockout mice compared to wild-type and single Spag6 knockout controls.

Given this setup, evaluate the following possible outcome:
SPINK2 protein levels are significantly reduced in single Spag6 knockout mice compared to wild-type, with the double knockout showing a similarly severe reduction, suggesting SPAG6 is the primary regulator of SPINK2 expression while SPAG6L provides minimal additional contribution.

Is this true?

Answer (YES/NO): NO